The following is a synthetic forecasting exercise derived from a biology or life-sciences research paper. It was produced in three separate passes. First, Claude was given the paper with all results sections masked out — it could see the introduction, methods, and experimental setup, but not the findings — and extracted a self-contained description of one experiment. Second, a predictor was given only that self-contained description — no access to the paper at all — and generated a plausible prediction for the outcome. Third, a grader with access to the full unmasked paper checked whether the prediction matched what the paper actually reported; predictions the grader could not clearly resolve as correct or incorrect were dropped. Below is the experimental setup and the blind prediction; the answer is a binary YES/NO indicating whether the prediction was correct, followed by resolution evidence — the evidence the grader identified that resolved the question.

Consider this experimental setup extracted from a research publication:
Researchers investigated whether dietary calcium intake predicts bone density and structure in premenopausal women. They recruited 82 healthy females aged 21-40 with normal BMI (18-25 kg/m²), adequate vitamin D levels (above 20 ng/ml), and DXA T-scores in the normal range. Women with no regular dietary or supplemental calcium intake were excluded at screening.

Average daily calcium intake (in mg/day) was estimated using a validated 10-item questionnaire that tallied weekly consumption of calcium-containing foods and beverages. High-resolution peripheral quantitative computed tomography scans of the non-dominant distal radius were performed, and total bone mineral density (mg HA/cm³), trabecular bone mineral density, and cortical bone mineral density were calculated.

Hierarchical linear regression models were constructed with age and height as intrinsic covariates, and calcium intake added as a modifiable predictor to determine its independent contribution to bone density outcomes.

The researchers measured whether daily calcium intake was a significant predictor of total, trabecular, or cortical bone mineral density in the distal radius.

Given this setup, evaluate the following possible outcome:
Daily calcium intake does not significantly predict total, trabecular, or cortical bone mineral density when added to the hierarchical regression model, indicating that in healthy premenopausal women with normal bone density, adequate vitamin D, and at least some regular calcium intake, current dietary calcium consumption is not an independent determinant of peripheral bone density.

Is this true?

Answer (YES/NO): YES